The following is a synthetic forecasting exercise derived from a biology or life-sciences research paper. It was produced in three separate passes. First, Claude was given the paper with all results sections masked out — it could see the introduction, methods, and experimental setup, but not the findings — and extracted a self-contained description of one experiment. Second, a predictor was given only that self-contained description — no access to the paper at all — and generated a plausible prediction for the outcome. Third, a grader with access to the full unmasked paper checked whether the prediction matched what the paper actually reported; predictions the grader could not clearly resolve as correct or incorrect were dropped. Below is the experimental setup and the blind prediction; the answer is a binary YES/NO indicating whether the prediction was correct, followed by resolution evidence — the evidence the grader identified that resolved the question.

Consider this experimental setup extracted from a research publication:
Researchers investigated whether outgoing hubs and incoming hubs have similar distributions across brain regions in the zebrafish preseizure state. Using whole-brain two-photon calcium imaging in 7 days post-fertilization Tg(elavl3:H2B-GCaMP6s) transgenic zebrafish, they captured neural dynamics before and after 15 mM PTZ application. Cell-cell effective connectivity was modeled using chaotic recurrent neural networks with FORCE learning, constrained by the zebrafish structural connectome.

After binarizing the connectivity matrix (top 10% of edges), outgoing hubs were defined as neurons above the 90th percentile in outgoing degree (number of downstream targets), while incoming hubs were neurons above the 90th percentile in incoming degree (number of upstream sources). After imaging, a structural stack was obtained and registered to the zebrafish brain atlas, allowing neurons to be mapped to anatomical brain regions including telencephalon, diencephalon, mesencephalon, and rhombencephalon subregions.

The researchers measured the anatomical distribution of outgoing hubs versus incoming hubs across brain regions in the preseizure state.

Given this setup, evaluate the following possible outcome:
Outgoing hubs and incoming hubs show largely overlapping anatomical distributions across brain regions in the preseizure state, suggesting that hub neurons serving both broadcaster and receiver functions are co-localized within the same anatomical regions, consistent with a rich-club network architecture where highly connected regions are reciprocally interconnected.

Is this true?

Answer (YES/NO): NO